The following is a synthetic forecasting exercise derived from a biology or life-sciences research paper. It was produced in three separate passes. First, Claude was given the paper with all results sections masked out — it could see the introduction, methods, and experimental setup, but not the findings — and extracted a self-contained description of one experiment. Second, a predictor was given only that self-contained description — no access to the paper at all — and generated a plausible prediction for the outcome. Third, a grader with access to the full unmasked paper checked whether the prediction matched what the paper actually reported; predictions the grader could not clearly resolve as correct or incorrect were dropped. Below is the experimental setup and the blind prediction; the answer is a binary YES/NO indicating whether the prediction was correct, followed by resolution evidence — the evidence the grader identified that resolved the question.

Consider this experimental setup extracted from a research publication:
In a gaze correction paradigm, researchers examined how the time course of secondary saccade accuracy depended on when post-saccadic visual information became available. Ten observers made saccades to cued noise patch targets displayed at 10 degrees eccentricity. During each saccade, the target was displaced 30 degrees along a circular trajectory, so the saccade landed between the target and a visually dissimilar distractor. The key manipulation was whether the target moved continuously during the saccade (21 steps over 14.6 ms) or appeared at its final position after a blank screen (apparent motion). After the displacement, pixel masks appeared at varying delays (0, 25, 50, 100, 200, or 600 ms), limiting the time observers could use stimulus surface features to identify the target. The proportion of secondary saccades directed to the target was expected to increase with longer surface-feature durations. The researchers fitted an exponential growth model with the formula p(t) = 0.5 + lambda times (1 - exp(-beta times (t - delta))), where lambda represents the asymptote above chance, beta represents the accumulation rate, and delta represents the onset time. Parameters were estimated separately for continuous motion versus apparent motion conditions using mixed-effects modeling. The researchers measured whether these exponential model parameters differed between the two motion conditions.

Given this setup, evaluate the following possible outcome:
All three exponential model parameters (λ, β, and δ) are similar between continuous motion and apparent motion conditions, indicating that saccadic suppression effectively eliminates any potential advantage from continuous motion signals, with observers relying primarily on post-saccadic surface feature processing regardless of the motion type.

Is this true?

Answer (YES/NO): NO